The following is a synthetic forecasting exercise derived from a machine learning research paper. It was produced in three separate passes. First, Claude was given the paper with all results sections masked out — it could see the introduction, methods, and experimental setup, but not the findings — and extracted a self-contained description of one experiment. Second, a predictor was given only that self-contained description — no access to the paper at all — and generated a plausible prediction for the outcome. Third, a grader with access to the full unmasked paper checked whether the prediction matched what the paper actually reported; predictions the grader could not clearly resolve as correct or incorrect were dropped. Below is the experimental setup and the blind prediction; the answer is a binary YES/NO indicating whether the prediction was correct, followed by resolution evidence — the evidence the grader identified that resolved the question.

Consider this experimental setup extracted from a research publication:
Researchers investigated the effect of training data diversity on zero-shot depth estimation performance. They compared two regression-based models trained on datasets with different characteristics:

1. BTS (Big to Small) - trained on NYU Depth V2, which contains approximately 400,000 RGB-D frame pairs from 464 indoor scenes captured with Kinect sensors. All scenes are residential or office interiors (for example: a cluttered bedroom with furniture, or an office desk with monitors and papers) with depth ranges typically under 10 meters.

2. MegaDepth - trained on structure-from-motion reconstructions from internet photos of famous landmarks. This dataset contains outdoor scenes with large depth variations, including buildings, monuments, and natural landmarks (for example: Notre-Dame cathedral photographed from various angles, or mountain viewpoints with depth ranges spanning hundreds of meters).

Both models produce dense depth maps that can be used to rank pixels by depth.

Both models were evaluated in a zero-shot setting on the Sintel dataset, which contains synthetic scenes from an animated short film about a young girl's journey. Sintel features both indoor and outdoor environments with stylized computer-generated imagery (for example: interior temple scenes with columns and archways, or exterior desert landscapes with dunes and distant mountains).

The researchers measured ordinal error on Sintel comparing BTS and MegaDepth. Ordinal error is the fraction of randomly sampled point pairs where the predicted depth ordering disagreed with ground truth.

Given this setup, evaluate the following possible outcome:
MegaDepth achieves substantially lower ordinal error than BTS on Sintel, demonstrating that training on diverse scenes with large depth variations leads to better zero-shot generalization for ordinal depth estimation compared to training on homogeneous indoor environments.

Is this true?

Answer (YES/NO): YES